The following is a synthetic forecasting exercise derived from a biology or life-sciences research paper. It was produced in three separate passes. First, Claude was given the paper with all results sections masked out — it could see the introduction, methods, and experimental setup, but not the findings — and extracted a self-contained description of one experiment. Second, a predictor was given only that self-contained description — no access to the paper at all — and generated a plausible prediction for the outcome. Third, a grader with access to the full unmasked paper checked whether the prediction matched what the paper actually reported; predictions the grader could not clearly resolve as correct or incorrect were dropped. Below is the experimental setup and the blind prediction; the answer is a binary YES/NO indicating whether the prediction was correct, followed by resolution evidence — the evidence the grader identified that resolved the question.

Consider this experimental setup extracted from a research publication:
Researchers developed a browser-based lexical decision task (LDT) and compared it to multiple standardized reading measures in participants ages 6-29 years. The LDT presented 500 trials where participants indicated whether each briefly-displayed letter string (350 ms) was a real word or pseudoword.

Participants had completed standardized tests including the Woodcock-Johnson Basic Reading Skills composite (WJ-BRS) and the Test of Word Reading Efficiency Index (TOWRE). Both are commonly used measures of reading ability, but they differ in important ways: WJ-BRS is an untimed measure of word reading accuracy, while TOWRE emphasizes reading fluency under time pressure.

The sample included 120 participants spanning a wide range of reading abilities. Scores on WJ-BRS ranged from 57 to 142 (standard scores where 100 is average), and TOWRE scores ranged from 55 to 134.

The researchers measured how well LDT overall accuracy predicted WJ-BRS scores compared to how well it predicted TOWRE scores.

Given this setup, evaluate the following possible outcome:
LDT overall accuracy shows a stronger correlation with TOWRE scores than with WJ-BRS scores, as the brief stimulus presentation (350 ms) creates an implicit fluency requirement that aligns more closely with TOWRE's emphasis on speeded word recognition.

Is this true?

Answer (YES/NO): NO